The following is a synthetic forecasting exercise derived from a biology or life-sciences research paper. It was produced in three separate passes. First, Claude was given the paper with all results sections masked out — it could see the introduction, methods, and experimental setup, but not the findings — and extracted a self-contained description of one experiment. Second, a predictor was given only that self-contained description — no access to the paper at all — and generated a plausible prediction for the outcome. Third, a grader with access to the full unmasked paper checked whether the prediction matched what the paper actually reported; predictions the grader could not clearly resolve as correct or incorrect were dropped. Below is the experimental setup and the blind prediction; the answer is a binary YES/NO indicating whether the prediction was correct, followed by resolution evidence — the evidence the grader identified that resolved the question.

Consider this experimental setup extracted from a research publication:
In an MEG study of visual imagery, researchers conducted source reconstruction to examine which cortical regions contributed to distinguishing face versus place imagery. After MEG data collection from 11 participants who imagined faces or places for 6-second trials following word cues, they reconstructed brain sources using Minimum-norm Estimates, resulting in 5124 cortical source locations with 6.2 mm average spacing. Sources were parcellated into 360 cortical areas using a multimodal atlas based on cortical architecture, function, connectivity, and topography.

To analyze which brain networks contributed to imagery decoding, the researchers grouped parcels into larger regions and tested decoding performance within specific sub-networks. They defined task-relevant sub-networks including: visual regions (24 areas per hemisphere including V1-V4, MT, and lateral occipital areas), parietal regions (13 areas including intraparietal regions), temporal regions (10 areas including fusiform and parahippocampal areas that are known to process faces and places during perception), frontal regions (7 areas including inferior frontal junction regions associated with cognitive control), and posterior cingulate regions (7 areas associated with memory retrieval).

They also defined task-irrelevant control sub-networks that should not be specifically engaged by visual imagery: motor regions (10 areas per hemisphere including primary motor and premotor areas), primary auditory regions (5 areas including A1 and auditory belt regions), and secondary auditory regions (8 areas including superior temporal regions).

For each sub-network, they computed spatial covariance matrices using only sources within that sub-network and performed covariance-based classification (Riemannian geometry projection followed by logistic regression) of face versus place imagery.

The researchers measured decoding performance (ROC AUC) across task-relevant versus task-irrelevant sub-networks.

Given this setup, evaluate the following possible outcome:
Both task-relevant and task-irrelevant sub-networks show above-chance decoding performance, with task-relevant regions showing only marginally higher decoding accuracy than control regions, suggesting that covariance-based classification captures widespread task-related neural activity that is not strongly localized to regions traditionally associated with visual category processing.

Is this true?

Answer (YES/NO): NO